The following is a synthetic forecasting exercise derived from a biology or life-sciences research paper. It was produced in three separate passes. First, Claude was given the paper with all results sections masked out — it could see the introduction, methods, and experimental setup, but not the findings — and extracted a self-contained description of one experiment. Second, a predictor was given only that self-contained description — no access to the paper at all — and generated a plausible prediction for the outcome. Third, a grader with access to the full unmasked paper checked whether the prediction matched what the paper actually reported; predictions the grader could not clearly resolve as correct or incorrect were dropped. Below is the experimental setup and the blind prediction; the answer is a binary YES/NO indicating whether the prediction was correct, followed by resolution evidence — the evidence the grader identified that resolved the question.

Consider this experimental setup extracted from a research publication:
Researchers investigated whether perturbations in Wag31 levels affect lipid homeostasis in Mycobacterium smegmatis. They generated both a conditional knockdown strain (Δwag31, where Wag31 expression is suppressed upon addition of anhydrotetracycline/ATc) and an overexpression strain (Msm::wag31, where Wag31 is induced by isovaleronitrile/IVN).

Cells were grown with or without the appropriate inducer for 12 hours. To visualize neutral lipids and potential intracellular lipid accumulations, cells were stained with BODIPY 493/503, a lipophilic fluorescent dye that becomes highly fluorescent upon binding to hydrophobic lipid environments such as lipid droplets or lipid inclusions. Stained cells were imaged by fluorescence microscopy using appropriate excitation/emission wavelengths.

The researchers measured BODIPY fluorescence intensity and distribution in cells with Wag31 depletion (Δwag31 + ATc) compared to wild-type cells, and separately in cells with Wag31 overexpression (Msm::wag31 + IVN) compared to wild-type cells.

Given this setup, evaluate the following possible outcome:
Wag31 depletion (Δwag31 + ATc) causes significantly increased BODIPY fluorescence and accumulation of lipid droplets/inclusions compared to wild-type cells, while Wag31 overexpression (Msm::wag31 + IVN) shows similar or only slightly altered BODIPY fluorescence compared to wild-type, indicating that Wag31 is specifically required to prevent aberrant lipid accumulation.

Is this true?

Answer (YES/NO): NO